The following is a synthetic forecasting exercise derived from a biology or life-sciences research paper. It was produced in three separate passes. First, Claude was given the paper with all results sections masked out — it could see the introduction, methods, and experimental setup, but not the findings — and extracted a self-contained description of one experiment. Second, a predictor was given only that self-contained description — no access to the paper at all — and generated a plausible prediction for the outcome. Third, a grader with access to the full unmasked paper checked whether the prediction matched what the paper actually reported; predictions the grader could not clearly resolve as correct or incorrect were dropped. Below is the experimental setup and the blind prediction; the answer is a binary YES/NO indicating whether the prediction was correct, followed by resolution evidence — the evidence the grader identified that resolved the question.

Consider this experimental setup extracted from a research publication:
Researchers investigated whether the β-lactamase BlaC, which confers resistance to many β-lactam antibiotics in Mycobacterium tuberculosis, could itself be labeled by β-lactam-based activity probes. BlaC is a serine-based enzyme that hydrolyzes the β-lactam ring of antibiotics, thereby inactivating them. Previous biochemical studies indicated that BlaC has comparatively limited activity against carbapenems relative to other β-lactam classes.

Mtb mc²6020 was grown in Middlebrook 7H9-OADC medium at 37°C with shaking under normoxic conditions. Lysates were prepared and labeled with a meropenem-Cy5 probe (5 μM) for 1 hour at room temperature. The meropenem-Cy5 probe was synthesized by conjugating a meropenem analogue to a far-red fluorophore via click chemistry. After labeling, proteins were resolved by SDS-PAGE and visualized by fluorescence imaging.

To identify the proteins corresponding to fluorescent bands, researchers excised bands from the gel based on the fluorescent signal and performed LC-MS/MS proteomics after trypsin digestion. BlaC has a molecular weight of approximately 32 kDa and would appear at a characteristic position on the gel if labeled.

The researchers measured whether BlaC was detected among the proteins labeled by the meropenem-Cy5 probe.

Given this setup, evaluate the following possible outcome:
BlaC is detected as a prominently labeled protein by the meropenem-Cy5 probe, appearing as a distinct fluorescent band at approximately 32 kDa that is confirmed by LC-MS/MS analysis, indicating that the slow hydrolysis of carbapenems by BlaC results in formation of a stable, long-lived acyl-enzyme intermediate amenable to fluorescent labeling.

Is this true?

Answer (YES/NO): YES